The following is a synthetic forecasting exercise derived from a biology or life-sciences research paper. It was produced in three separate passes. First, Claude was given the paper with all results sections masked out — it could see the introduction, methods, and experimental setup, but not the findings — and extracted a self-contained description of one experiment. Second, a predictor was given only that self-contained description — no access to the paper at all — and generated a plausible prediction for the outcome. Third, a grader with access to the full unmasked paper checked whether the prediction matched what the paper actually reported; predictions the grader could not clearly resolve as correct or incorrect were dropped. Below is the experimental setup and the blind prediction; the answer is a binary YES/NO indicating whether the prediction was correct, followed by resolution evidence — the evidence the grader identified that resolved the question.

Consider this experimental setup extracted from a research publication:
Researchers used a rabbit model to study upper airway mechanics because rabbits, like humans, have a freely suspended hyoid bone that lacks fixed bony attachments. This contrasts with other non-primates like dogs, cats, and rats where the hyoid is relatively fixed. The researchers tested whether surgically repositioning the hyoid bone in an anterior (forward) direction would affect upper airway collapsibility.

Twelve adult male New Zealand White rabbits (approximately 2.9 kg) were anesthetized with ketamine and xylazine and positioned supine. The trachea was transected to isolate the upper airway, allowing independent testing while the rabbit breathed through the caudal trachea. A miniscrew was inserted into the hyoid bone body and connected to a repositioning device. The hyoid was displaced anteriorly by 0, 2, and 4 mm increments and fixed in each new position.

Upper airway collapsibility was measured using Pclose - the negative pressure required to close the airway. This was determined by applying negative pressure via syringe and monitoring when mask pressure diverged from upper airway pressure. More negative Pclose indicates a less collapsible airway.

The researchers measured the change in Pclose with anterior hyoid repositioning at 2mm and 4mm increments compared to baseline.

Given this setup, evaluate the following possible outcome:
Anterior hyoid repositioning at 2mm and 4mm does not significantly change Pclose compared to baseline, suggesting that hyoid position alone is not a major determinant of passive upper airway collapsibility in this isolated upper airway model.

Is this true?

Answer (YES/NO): NO